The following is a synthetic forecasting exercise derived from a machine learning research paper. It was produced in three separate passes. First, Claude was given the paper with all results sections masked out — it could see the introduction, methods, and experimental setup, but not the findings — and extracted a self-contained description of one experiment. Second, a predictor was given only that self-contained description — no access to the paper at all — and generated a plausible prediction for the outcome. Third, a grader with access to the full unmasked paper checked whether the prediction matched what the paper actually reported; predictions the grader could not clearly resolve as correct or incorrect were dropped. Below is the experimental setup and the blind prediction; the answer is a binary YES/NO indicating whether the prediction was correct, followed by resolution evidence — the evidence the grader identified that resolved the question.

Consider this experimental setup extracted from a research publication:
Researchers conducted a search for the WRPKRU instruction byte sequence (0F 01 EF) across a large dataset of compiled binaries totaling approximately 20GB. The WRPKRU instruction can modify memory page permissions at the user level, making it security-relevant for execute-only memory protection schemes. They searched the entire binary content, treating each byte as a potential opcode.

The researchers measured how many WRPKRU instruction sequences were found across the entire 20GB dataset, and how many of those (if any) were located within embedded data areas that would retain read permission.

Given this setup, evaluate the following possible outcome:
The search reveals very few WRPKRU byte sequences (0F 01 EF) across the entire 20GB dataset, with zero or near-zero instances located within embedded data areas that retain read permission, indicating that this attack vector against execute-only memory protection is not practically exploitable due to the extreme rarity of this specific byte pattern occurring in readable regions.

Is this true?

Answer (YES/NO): YES